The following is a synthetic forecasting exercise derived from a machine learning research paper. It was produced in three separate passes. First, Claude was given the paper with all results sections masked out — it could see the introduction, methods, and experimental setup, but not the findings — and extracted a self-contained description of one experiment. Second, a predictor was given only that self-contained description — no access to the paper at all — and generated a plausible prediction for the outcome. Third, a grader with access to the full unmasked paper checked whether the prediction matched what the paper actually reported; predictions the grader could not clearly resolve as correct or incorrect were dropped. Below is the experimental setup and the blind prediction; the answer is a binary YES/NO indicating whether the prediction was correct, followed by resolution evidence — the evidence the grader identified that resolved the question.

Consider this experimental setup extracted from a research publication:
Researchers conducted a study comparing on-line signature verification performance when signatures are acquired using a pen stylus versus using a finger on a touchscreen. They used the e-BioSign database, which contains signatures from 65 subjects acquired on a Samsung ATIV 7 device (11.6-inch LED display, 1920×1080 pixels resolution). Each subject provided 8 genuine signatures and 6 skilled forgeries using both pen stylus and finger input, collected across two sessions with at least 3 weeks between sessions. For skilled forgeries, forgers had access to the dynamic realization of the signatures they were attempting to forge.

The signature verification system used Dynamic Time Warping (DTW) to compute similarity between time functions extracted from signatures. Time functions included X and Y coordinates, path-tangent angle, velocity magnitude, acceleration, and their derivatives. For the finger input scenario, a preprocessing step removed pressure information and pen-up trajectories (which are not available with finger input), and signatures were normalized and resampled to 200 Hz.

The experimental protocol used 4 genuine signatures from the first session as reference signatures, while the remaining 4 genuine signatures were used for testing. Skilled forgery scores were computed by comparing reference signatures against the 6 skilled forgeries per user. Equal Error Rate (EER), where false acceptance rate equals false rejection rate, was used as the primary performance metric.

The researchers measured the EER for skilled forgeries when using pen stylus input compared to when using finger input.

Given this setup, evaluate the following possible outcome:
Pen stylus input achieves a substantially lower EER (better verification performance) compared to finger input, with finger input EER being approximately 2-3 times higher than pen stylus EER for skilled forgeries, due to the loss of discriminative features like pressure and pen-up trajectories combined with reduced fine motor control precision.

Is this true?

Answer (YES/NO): NO